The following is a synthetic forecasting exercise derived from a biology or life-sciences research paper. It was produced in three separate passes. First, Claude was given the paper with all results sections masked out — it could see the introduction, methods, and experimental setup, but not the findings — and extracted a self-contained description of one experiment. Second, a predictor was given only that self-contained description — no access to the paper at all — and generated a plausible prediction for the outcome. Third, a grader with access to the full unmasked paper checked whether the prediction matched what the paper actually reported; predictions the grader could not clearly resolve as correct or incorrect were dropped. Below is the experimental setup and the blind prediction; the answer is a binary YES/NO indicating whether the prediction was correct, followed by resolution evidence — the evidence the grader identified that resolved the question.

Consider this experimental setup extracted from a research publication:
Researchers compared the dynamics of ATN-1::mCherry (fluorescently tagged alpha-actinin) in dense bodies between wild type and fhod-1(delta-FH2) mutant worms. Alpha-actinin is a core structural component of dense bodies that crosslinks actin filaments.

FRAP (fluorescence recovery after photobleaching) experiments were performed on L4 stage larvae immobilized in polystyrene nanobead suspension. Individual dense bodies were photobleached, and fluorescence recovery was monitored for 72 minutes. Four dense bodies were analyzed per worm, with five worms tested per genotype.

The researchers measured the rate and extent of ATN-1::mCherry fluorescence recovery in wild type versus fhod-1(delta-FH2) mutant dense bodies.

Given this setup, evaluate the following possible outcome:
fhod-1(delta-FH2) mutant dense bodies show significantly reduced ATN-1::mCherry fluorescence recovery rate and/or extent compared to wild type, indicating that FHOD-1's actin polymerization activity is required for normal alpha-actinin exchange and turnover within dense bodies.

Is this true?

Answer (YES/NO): NO